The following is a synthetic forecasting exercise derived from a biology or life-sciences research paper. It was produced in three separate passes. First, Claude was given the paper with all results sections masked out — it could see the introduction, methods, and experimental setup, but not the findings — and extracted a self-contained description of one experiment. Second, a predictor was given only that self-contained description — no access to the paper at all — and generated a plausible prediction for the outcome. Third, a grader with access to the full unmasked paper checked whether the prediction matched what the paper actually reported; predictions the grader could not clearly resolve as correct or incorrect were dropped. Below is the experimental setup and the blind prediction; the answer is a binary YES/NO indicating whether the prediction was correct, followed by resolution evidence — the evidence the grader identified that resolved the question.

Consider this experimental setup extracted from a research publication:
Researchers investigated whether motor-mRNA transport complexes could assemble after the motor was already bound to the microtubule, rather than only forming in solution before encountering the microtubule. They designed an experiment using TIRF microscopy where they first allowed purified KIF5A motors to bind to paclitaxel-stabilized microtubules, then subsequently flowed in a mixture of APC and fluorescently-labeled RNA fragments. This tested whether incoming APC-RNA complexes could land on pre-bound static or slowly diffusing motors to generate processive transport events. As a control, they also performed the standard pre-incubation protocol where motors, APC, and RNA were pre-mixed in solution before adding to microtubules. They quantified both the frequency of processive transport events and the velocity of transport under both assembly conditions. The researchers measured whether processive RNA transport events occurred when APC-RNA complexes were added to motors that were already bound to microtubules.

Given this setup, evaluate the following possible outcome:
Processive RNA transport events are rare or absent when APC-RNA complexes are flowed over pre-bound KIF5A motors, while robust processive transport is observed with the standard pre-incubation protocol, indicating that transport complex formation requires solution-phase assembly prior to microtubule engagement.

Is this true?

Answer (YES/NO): NO